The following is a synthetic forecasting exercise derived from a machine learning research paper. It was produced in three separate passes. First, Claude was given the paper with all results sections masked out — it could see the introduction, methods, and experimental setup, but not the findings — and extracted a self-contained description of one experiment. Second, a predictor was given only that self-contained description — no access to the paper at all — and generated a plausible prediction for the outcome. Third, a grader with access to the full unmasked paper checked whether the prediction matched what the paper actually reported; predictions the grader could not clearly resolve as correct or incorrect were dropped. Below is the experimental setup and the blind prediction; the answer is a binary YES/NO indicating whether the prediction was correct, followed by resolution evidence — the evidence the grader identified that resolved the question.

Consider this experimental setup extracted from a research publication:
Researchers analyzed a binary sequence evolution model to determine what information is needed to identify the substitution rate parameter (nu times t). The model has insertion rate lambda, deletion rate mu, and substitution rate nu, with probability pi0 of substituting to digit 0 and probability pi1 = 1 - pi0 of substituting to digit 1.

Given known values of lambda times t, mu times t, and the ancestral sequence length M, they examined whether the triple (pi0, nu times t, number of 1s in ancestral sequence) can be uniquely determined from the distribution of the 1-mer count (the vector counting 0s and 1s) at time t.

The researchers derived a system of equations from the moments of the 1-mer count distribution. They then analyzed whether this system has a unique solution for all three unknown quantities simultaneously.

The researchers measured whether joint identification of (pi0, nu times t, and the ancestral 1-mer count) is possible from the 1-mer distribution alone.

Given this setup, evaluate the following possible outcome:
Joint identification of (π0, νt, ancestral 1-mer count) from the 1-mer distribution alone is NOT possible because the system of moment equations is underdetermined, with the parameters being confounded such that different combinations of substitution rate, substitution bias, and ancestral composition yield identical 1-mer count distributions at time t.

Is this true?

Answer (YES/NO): YES